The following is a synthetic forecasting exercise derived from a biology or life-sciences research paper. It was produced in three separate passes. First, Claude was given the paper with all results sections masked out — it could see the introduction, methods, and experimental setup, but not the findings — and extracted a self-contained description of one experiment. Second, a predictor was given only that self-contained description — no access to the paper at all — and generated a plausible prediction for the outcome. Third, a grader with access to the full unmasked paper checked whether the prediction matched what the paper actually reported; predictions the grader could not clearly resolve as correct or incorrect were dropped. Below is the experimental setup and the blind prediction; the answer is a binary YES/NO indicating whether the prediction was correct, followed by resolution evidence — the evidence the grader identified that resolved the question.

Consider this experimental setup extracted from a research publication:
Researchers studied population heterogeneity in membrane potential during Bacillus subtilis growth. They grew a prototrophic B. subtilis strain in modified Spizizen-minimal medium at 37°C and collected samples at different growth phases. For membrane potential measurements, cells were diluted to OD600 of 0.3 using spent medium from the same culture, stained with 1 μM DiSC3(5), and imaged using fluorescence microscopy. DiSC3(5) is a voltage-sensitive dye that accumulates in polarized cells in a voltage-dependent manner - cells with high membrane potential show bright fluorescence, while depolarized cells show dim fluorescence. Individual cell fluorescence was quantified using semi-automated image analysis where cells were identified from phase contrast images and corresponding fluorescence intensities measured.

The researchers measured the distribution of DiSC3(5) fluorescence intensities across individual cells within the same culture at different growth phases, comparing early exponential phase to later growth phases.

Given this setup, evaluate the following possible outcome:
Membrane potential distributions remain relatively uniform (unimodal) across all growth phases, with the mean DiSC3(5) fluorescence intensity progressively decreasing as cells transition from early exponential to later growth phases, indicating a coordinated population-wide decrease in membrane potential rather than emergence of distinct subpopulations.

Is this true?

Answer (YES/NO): NO